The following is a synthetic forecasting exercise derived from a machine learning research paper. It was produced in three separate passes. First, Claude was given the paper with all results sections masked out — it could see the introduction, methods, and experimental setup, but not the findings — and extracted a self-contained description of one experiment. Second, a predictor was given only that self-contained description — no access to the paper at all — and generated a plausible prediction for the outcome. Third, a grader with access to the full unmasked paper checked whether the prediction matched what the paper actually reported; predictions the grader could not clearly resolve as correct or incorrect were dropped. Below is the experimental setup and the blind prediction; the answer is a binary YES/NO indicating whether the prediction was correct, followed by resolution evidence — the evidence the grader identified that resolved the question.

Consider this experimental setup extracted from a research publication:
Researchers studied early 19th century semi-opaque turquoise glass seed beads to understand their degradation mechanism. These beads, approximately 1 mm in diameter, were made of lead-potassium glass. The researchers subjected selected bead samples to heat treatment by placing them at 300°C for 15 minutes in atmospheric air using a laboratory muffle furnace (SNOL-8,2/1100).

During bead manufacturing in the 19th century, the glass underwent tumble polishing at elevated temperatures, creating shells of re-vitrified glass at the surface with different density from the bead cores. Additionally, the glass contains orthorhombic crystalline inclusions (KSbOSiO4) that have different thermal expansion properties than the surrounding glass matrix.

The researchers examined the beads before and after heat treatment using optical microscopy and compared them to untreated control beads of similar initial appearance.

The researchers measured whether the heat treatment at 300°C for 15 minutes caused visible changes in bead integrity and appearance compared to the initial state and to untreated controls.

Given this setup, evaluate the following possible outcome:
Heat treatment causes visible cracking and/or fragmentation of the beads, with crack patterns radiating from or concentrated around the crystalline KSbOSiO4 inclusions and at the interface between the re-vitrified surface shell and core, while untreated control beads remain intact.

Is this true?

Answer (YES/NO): NO